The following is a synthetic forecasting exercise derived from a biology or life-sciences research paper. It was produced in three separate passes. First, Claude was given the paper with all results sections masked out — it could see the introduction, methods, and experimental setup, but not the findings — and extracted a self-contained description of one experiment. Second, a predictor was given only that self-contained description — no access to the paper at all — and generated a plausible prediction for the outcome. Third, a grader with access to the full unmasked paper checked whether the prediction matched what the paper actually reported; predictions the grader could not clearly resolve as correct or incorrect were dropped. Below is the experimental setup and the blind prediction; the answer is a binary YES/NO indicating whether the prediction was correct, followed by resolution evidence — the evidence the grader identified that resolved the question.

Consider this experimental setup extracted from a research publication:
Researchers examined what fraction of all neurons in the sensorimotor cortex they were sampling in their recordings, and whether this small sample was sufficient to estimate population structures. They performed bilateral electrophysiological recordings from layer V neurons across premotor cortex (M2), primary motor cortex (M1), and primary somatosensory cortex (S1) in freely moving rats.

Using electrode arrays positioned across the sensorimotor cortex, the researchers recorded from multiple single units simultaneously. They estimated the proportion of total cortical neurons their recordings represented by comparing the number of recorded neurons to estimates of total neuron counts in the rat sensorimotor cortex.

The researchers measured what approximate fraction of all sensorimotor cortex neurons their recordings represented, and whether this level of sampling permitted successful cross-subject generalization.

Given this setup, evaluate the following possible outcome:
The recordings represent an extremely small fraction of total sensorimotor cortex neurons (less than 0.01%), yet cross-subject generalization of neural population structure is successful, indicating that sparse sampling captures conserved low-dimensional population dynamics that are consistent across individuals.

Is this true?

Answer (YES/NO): YES